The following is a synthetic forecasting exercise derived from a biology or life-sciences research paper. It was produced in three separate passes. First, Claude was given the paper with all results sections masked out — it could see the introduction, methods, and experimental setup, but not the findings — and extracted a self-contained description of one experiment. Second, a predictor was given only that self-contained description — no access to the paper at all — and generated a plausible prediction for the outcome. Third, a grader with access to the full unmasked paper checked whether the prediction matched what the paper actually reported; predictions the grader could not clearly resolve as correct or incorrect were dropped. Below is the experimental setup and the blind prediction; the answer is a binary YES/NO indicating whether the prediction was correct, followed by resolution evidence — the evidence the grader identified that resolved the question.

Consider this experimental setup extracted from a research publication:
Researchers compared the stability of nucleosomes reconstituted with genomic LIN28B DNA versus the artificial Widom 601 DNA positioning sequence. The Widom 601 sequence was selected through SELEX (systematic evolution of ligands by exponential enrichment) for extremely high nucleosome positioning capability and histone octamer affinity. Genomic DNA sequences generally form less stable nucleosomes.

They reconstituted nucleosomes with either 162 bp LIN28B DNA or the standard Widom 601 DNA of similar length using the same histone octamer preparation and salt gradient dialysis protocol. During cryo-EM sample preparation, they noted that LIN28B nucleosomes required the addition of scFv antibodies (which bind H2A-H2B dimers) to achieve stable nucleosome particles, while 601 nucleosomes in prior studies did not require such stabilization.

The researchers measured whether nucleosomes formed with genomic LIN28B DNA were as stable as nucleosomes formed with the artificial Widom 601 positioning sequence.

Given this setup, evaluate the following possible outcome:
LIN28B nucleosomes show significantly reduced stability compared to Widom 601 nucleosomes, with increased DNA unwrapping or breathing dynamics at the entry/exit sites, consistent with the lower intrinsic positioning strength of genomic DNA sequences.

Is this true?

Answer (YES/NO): YES